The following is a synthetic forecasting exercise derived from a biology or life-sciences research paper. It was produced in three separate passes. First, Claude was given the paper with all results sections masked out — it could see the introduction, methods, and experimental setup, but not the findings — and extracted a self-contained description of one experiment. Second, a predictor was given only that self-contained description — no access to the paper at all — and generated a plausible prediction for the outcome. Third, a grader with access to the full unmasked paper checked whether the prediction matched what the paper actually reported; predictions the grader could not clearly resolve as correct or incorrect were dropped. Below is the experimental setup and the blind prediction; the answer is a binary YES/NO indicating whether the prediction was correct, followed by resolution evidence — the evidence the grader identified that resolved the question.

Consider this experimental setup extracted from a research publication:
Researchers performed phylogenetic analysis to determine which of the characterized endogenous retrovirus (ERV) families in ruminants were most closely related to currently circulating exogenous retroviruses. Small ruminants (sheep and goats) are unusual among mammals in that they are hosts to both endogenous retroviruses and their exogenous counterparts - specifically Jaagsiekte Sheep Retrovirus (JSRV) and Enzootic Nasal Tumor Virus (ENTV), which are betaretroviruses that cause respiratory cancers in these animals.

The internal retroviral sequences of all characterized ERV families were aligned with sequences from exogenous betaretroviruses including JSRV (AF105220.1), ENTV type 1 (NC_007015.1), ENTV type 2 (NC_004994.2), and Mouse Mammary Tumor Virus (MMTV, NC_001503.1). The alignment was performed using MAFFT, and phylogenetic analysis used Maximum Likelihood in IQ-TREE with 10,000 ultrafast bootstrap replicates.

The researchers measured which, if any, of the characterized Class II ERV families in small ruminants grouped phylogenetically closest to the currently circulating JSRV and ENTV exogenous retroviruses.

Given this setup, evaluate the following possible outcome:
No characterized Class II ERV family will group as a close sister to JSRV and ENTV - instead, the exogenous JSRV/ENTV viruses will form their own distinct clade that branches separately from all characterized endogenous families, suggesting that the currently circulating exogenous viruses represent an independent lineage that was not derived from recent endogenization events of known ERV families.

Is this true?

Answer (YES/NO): NO